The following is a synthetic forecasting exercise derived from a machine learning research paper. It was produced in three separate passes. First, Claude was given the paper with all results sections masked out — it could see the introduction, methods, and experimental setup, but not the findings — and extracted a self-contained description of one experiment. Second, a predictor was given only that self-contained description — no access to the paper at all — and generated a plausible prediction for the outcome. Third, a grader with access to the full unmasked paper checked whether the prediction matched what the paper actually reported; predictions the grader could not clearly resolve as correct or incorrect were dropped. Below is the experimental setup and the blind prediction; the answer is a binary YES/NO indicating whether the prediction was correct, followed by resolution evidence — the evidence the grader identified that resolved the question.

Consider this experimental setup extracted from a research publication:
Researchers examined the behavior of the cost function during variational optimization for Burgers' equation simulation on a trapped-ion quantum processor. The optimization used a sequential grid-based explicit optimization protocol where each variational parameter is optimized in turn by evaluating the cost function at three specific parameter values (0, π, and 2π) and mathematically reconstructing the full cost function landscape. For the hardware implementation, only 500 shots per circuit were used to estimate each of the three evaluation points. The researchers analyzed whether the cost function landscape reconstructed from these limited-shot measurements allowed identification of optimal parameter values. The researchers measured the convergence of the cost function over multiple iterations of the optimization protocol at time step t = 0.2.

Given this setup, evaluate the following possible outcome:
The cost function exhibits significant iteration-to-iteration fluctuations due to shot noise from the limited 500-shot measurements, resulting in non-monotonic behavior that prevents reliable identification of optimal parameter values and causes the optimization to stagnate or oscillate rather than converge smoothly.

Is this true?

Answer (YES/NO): NO